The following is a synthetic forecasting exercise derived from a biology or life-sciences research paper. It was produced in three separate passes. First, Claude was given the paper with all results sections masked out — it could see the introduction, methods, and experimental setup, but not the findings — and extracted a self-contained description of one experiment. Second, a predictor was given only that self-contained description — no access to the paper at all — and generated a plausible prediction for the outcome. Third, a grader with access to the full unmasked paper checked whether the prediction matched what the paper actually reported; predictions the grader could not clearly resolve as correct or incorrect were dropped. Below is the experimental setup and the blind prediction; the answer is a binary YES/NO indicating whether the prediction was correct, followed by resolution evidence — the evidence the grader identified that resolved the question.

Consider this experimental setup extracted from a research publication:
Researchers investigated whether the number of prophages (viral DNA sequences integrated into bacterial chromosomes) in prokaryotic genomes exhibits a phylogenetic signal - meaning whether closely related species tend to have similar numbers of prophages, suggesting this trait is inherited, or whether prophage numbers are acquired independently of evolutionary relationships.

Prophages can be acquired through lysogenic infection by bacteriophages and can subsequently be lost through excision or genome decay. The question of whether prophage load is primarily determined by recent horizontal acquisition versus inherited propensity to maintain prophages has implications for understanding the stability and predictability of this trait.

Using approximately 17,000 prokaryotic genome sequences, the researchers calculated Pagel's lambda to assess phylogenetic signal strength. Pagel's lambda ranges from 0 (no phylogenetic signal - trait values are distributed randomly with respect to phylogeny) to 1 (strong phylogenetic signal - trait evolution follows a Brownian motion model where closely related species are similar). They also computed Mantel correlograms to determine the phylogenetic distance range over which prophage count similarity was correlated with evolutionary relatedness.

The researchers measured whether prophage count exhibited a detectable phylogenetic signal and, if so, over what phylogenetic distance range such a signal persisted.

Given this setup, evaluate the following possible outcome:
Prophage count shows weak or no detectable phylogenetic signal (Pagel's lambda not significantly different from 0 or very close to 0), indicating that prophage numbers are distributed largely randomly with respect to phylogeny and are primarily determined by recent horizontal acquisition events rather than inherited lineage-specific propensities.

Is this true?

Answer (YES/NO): NO